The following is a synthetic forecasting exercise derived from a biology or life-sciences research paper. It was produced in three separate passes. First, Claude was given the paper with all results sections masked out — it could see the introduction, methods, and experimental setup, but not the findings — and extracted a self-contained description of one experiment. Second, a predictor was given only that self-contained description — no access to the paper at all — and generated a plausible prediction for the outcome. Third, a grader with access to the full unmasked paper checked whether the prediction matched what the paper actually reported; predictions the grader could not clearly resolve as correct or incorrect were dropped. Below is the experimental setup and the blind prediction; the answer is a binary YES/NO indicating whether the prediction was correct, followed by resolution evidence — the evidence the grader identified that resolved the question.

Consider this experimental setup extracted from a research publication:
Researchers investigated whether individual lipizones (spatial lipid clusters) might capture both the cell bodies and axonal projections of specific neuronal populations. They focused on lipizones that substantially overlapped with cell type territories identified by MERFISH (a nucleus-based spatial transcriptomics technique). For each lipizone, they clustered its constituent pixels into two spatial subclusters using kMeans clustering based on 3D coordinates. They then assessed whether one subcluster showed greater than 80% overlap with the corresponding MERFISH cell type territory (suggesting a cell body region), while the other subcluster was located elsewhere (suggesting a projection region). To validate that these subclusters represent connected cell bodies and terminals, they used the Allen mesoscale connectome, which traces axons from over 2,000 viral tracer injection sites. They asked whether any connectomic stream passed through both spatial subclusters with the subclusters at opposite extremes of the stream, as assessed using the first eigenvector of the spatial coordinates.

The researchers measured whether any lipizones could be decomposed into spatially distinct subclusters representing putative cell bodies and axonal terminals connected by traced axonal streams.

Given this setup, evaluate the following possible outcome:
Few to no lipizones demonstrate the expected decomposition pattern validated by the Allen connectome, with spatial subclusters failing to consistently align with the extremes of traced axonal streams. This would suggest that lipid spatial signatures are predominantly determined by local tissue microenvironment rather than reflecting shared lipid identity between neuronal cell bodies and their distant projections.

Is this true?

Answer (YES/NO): NO